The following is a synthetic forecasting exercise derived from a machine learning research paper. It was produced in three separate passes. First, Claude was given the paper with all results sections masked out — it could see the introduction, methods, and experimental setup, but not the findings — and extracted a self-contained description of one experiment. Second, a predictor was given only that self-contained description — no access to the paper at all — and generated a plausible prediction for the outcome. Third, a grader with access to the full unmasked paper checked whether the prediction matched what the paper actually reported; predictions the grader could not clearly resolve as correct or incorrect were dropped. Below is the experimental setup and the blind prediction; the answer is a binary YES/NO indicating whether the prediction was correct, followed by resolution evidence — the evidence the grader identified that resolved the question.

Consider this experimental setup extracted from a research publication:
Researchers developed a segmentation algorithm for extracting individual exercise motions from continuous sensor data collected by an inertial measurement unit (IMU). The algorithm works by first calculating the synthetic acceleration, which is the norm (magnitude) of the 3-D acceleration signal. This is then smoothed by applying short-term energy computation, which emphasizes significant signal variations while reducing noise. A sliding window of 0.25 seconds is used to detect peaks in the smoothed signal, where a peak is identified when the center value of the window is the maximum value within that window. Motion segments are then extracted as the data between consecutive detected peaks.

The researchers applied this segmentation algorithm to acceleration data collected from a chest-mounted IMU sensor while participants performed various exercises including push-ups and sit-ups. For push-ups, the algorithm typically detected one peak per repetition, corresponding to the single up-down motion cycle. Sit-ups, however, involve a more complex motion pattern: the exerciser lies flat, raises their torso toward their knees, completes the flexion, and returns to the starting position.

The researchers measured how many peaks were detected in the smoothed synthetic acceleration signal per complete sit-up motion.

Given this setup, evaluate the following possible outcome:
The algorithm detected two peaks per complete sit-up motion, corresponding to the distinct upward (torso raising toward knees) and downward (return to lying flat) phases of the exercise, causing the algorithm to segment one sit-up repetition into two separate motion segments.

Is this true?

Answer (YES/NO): NO